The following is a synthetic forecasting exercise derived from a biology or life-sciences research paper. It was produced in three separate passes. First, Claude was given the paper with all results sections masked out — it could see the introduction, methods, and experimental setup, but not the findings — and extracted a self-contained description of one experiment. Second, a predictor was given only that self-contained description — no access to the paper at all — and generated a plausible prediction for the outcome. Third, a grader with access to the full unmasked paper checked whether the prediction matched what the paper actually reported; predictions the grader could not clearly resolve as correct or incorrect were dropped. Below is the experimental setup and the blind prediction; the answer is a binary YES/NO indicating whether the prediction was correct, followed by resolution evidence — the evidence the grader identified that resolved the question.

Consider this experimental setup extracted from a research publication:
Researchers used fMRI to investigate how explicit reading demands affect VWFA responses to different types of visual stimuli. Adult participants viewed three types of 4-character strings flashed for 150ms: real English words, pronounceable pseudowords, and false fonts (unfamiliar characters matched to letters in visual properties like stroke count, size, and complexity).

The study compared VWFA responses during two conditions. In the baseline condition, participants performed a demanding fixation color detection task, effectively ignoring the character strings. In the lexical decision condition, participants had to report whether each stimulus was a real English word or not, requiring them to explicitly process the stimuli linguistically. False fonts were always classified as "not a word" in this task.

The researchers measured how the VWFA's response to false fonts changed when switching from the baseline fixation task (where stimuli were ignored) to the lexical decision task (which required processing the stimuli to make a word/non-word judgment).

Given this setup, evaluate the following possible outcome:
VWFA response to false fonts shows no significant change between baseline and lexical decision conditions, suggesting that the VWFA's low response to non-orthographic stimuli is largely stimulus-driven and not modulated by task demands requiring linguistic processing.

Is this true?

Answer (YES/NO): NO